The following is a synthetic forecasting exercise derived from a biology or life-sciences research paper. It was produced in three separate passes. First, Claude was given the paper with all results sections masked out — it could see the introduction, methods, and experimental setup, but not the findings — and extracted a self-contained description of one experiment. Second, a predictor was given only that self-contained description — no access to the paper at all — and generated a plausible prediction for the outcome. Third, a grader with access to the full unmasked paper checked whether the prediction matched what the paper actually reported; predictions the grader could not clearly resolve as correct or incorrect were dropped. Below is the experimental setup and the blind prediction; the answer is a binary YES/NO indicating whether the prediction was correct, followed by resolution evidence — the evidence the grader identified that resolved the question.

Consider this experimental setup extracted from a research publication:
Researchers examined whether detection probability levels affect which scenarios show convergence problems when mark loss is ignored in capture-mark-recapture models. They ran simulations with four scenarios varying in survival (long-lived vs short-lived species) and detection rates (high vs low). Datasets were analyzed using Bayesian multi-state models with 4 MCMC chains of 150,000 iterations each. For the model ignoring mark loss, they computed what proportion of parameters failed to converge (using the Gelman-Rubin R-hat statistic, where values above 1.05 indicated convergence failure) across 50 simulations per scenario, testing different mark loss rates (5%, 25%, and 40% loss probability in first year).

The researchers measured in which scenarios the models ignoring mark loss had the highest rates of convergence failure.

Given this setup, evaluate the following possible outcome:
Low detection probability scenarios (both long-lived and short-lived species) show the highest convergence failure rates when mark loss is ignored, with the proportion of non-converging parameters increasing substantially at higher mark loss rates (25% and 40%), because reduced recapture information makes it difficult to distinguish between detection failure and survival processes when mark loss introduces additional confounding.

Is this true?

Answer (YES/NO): YES